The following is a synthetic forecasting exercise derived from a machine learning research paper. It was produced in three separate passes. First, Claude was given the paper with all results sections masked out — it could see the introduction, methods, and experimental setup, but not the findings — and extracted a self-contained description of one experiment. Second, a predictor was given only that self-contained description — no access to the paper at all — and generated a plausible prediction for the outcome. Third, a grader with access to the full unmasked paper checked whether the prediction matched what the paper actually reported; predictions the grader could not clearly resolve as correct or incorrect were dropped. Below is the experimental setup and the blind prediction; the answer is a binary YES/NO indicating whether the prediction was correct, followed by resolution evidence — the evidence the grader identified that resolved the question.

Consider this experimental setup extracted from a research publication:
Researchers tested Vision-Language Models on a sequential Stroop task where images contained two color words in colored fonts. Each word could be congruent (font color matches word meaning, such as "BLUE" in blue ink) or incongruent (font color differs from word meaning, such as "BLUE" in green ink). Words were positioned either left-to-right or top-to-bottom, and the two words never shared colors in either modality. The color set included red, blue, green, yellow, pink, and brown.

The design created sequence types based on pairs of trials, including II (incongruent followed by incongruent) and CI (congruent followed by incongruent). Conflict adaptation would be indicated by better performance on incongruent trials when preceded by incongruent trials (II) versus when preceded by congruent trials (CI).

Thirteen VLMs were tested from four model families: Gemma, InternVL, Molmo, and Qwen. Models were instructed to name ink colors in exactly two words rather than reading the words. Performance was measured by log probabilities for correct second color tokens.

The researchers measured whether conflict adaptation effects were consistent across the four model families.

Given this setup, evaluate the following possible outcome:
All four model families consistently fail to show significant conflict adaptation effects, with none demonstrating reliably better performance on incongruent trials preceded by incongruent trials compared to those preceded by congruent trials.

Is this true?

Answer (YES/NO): NO